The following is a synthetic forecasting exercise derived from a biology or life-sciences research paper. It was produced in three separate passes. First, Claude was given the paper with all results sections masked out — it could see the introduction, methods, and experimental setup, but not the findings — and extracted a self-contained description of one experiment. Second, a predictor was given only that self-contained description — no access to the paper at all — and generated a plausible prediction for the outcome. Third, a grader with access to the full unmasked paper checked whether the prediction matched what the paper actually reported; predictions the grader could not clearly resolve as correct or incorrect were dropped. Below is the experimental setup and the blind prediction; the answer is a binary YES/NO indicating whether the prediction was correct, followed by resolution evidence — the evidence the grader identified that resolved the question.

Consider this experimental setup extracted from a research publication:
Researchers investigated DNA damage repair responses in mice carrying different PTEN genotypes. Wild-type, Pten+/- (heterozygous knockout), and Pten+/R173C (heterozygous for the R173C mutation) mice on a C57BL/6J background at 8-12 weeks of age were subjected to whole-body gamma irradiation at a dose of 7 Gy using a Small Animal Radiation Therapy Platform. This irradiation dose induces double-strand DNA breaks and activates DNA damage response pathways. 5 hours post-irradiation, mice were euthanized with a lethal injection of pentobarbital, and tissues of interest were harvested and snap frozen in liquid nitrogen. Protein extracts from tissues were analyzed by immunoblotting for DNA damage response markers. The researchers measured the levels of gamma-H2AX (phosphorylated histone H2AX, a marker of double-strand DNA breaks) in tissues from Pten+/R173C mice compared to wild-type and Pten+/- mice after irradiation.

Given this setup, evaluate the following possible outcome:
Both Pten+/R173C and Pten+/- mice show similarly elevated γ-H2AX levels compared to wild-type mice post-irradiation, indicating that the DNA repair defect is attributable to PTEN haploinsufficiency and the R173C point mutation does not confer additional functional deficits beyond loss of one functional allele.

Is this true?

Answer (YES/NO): YES